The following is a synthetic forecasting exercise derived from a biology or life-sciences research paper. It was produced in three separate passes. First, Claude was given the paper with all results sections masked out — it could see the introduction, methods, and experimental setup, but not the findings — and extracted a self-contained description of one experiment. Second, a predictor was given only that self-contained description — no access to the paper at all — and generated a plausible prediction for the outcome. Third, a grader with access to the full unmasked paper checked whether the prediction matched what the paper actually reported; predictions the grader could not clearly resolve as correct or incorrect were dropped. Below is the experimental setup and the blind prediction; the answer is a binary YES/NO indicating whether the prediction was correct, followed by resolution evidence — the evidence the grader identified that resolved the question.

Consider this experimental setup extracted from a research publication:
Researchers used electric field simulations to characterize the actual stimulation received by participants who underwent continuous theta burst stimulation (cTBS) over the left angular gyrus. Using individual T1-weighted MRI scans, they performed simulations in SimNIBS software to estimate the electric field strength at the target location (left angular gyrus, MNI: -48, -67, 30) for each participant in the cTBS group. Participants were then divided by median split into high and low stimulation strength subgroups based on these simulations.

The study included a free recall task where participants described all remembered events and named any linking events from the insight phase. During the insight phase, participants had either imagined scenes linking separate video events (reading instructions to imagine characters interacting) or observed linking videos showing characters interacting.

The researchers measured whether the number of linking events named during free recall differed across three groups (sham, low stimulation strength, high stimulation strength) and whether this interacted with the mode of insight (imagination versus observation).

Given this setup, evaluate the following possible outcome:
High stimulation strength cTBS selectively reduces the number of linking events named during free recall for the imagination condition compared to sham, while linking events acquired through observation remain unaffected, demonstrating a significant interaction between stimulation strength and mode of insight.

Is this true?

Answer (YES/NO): NO